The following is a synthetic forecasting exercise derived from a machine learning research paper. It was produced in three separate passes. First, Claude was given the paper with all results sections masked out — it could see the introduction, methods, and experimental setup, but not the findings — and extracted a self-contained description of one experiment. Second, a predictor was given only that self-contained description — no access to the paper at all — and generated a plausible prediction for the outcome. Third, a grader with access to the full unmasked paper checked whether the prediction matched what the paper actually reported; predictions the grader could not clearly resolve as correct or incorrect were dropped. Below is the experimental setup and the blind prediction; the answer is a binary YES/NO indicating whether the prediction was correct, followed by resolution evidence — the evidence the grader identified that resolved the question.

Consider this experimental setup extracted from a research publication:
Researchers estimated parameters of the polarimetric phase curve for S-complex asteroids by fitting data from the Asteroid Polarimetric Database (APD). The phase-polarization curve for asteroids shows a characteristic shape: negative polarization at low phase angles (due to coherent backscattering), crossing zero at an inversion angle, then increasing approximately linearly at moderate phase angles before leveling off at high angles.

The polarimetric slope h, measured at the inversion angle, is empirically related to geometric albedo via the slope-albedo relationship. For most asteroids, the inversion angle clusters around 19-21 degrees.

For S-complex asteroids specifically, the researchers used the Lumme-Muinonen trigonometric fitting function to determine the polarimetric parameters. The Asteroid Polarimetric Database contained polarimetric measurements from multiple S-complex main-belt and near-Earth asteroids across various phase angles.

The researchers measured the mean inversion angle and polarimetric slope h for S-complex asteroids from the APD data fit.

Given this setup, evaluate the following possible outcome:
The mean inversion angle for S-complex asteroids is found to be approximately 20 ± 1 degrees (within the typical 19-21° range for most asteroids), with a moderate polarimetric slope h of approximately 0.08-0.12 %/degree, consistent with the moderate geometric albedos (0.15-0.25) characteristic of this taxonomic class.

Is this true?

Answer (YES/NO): YES